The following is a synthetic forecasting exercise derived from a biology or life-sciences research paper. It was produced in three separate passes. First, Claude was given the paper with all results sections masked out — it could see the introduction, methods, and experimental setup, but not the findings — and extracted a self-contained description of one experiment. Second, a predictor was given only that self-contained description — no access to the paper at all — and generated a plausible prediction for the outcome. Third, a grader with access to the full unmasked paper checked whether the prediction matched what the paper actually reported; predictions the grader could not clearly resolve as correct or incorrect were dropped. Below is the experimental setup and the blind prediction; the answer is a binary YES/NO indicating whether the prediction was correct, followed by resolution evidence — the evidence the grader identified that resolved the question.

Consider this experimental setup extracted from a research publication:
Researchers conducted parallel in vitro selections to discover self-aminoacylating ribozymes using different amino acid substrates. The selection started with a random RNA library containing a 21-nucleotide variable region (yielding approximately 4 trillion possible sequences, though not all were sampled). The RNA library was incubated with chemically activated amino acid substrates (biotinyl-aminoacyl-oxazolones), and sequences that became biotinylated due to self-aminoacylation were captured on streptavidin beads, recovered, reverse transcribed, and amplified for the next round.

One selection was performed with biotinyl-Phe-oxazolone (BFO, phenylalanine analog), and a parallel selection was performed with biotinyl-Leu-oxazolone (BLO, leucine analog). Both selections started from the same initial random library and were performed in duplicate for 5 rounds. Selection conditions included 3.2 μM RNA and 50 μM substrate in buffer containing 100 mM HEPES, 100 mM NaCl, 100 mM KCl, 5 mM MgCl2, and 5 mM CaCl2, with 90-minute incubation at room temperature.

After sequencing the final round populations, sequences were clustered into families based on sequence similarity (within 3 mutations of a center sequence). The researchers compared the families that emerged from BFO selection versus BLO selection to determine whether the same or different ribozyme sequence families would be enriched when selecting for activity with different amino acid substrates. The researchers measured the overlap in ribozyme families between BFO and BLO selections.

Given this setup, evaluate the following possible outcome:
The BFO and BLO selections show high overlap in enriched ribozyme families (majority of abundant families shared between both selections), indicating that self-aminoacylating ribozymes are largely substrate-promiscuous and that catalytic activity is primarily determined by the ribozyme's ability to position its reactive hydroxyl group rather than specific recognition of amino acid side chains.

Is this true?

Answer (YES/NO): NO